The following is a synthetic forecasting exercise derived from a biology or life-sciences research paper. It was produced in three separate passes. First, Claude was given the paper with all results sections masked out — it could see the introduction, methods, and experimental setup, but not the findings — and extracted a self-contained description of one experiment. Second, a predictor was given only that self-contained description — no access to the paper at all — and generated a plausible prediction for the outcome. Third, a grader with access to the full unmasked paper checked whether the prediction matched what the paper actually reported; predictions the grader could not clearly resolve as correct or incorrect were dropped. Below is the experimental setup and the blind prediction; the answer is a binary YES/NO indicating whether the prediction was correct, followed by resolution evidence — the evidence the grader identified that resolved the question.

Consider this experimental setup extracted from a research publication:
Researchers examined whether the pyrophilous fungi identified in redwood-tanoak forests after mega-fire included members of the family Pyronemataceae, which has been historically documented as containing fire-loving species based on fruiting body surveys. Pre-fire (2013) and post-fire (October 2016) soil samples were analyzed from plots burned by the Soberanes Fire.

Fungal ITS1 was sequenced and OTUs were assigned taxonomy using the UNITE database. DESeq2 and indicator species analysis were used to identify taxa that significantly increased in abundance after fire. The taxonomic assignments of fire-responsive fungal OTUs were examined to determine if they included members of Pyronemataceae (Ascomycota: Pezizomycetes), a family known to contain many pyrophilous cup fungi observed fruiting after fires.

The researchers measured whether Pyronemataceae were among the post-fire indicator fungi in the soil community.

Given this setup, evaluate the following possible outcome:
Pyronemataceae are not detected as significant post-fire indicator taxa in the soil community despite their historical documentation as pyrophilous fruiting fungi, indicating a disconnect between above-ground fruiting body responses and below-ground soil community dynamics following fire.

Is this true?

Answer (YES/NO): NO